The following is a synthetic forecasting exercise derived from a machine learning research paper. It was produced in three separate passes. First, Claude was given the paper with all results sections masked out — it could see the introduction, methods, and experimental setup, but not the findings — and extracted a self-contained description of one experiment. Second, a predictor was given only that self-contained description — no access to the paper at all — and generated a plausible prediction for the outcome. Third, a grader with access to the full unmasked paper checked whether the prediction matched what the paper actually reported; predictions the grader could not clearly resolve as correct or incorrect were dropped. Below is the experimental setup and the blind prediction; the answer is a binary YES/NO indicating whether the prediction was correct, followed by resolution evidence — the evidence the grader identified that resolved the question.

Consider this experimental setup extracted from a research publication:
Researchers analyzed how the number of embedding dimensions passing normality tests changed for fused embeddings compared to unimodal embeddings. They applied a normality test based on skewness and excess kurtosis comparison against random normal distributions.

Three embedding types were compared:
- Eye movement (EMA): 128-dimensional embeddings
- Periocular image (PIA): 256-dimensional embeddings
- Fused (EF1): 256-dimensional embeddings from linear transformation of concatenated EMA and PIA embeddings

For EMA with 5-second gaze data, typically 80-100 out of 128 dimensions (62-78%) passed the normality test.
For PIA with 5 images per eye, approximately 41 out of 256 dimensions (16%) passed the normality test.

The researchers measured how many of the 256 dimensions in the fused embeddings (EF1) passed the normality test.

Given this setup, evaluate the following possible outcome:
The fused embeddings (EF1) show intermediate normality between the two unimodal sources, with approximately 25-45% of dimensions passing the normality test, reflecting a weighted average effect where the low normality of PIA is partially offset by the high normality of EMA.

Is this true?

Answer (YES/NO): NO